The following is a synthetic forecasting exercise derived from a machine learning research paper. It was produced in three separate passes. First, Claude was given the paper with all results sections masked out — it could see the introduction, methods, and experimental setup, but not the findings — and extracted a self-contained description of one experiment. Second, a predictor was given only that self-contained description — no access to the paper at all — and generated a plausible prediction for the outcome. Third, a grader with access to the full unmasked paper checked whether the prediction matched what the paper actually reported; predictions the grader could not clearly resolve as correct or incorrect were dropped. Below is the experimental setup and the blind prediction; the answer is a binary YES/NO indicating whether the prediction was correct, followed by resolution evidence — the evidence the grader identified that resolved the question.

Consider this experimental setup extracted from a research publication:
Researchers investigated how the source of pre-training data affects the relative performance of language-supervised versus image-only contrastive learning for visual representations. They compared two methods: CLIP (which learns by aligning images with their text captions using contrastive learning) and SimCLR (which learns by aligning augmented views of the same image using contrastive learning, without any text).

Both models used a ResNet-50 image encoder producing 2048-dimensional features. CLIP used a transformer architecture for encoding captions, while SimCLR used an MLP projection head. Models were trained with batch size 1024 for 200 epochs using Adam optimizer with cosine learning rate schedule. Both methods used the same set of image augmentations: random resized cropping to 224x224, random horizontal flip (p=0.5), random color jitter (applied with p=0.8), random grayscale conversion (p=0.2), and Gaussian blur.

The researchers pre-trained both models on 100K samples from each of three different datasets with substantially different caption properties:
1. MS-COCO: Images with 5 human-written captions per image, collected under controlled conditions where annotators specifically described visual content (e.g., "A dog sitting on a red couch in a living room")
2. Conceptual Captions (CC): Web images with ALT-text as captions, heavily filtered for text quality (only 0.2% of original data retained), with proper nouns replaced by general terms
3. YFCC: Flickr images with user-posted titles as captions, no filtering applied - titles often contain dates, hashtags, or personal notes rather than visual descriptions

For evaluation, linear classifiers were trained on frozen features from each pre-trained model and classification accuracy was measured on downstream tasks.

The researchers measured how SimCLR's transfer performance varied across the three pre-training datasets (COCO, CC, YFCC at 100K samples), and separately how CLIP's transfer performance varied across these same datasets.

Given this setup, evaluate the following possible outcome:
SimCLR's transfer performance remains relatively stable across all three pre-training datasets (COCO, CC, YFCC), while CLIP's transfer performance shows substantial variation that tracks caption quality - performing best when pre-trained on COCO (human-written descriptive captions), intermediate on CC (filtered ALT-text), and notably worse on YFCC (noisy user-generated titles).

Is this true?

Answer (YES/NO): YES